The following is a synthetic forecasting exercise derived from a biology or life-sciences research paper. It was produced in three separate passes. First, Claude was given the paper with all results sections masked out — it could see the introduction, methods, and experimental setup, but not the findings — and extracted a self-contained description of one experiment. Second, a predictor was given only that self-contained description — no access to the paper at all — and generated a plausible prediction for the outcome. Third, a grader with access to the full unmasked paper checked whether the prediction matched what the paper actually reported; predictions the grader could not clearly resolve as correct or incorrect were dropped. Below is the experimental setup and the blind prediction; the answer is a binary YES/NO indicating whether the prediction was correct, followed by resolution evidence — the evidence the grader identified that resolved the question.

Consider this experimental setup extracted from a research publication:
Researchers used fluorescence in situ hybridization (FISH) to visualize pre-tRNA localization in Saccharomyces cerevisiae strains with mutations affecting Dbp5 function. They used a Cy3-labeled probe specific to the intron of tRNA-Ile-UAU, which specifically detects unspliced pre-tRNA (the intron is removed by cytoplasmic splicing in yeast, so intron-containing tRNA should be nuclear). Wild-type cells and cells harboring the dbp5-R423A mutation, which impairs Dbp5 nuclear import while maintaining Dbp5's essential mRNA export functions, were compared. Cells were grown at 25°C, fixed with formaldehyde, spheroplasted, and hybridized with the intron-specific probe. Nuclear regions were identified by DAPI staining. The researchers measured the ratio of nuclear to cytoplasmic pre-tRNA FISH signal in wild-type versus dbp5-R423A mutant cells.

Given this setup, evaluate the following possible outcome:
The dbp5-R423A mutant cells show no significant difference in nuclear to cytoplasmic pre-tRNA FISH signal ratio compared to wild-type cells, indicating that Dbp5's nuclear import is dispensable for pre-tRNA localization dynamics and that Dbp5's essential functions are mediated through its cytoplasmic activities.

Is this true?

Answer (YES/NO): NO